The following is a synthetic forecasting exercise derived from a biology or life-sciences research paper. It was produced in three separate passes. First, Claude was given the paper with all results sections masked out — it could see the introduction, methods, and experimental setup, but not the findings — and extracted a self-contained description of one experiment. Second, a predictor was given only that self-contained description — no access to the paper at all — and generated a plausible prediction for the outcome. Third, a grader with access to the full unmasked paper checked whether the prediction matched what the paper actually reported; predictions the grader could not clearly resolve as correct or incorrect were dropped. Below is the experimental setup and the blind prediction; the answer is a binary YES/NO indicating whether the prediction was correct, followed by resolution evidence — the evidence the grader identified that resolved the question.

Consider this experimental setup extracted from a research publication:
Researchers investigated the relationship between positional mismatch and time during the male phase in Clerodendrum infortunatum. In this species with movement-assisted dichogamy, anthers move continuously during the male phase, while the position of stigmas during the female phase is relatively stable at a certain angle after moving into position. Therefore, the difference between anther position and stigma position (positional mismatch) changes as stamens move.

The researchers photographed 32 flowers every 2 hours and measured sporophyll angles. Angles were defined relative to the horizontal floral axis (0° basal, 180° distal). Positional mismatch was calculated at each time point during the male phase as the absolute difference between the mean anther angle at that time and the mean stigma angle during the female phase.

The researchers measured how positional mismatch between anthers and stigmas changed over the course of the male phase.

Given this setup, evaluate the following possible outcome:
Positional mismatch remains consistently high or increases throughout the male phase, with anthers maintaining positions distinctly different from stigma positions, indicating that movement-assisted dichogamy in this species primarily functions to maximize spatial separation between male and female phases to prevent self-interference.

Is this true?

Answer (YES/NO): NO